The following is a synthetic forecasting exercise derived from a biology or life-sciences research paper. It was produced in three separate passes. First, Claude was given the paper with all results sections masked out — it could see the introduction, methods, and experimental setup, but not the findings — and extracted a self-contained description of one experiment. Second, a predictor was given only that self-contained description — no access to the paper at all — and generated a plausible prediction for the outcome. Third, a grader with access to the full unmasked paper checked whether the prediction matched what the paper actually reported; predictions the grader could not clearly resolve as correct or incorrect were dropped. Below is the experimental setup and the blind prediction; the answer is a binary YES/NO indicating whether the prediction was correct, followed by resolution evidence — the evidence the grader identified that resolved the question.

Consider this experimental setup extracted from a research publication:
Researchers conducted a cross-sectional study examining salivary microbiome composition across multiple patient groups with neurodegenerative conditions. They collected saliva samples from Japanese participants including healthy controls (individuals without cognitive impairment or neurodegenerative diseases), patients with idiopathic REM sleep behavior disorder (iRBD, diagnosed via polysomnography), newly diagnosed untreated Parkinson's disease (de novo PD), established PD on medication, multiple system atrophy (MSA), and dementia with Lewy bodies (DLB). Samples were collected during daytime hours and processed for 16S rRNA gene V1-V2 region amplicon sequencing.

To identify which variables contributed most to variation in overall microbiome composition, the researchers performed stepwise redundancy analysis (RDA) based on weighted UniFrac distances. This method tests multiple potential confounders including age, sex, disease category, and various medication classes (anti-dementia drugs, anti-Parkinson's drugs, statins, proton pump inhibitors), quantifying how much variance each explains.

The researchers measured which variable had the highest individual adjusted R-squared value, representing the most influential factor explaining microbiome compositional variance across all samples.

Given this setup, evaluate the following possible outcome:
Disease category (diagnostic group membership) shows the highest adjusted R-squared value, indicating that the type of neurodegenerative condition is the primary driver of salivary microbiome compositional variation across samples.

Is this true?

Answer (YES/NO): YES